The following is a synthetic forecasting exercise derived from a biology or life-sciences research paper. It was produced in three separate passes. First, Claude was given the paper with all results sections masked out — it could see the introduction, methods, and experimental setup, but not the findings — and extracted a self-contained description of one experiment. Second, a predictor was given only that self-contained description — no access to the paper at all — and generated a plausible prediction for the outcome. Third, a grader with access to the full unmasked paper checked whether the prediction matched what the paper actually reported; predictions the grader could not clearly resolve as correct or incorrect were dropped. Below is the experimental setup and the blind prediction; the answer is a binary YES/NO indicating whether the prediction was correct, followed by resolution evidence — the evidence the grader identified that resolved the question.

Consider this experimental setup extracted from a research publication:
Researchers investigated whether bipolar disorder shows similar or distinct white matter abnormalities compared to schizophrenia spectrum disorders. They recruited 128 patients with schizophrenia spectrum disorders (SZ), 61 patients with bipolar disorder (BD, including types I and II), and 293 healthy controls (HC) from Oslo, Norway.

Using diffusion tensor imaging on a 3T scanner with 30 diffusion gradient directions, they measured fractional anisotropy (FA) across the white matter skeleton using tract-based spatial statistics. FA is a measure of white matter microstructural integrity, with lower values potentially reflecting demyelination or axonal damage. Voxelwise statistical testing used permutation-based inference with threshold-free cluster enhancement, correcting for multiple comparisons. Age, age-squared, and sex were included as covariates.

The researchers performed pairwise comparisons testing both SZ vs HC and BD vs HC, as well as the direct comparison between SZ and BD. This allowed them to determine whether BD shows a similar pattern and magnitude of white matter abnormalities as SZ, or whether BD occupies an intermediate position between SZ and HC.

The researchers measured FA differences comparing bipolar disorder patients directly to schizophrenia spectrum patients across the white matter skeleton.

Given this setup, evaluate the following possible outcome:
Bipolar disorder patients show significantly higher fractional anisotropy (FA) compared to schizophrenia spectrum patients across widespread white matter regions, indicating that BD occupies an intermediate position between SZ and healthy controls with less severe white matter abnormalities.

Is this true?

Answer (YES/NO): NO